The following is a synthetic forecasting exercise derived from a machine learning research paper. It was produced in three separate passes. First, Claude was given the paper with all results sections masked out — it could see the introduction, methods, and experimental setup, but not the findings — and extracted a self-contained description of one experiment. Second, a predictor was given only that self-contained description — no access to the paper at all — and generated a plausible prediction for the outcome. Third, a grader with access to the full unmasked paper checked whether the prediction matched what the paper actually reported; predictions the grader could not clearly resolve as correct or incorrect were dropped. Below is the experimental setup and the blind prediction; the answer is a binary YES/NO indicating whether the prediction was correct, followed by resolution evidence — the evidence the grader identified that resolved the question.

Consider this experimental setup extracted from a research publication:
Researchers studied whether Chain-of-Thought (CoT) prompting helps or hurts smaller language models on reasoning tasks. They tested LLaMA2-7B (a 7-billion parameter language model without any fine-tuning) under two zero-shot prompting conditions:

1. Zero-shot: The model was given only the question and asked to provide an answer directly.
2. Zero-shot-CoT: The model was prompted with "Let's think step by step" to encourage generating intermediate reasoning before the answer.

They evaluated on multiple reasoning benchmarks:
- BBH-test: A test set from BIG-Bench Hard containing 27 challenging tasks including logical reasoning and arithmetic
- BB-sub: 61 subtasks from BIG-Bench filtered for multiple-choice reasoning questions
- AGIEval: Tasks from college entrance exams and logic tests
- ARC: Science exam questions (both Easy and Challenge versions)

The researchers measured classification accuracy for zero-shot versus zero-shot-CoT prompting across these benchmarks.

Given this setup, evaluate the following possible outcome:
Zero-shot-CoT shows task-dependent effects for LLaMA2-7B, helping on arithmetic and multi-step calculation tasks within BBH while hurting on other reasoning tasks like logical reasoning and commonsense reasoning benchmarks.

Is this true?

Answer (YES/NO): NO